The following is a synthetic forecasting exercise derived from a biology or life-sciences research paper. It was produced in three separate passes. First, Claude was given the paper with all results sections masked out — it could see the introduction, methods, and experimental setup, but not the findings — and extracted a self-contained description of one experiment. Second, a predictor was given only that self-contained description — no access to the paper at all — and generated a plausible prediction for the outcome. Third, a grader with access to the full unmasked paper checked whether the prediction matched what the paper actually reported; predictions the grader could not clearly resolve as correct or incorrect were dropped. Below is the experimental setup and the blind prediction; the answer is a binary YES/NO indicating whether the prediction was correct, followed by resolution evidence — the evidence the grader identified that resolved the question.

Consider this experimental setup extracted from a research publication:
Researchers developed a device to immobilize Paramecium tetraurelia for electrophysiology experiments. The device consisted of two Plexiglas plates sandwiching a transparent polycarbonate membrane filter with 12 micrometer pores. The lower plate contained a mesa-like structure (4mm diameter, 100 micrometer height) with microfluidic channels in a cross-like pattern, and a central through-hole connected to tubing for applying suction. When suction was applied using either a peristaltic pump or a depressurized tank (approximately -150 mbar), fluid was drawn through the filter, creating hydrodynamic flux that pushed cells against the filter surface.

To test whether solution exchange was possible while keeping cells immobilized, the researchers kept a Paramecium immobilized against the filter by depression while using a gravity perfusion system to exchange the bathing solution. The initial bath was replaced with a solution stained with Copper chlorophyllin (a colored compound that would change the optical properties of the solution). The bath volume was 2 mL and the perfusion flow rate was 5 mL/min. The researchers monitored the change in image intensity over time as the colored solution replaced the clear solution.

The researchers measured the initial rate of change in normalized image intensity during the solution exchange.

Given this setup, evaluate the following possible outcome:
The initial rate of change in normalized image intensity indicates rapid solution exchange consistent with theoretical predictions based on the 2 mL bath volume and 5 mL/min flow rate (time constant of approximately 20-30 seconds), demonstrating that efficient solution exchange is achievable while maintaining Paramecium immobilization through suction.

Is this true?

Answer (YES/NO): YES